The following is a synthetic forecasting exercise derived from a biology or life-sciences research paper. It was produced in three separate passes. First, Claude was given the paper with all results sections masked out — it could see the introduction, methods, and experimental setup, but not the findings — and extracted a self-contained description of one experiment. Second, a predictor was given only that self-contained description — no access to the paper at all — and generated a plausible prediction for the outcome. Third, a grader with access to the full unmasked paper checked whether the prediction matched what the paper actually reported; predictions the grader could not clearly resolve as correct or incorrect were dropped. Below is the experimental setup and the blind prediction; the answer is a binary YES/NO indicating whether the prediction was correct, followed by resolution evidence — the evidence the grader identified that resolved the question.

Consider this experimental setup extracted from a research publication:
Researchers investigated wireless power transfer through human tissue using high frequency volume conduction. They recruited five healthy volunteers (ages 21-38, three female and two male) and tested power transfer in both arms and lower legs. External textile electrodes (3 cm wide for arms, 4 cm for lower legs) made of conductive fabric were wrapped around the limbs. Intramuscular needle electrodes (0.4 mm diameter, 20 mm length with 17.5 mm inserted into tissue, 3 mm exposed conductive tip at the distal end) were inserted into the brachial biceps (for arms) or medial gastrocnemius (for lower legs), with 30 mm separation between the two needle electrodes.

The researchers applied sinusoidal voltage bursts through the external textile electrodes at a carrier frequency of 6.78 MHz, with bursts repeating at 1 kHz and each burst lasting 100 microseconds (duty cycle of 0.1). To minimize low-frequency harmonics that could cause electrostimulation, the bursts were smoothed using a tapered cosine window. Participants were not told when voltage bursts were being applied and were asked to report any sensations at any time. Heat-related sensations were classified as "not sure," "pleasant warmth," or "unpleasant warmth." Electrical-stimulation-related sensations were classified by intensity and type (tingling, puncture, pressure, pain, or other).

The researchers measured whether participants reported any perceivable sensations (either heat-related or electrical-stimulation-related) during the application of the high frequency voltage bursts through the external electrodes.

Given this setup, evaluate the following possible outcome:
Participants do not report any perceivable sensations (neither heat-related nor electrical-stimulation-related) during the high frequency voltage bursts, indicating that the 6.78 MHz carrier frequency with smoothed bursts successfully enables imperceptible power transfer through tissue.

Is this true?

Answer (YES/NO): YES